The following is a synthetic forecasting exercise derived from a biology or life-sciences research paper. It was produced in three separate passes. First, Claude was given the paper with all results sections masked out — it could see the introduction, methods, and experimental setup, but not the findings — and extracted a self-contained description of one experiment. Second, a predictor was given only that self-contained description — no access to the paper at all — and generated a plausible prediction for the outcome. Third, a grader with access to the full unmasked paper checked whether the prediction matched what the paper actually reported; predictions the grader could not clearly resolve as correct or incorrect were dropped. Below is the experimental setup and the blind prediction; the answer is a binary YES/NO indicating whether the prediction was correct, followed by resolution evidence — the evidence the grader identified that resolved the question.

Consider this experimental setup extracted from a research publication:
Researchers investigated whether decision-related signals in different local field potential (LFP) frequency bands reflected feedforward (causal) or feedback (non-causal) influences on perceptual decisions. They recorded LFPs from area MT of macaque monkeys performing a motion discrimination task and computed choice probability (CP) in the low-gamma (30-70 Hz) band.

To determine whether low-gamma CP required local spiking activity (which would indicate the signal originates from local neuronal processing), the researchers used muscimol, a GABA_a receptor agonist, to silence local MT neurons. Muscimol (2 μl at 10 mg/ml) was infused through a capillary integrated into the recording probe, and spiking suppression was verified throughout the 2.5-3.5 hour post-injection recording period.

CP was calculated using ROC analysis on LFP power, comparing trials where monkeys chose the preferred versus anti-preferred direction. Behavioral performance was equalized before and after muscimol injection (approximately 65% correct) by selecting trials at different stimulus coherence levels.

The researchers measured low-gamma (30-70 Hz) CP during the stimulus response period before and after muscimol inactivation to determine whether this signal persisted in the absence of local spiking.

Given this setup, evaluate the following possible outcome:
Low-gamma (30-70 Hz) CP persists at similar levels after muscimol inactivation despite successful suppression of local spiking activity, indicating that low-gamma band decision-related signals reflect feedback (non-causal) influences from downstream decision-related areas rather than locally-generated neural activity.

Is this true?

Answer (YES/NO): YES